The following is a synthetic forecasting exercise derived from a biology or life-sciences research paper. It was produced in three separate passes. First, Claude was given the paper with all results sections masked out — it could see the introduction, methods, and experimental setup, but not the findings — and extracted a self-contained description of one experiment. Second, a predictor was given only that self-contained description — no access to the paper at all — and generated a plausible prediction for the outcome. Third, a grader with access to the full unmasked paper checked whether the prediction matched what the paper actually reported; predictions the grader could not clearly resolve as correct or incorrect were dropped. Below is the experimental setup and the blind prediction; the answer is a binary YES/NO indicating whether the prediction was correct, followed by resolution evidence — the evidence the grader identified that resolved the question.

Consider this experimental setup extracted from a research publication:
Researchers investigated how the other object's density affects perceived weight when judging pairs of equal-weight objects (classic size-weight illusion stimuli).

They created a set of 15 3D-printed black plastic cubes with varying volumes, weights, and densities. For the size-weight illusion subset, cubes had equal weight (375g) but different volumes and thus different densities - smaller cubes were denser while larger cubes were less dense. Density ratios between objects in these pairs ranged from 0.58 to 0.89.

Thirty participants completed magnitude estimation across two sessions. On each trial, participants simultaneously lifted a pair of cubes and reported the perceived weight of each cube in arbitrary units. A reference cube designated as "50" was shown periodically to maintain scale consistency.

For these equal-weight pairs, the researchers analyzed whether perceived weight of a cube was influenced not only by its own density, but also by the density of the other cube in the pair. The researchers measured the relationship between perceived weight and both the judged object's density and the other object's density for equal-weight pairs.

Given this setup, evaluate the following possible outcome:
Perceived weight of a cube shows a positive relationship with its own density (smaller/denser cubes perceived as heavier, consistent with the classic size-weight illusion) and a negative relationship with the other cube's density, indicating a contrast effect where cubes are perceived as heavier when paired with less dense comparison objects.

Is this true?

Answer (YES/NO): YES